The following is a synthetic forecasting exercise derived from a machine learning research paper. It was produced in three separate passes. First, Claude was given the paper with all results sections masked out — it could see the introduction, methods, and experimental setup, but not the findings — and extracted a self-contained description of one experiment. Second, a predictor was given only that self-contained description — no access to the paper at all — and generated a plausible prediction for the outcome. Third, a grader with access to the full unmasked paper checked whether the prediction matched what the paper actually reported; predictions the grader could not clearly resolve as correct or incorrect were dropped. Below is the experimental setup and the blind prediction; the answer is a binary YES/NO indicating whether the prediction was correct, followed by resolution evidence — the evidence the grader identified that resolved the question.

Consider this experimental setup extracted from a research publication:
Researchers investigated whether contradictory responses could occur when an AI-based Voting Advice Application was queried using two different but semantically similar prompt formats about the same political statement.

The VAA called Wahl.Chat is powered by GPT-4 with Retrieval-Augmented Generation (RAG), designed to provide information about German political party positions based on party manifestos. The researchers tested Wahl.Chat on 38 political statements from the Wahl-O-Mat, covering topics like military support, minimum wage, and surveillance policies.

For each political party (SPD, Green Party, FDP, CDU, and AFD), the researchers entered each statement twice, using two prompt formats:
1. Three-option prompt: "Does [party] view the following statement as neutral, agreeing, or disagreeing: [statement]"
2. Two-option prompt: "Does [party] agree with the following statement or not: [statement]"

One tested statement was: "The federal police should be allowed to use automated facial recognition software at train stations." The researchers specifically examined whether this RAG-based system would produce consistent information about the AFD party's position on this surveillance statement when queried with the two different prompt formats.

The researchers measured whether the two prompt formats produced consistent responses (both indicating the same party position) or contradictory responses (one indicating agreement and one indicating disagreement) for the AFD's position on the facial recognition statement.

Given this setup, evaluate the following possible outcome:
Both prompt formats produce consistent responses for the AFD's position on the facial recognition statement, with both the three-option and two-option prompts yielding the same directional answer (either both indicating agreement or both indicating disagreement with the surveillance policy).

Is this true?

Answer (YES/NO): NO